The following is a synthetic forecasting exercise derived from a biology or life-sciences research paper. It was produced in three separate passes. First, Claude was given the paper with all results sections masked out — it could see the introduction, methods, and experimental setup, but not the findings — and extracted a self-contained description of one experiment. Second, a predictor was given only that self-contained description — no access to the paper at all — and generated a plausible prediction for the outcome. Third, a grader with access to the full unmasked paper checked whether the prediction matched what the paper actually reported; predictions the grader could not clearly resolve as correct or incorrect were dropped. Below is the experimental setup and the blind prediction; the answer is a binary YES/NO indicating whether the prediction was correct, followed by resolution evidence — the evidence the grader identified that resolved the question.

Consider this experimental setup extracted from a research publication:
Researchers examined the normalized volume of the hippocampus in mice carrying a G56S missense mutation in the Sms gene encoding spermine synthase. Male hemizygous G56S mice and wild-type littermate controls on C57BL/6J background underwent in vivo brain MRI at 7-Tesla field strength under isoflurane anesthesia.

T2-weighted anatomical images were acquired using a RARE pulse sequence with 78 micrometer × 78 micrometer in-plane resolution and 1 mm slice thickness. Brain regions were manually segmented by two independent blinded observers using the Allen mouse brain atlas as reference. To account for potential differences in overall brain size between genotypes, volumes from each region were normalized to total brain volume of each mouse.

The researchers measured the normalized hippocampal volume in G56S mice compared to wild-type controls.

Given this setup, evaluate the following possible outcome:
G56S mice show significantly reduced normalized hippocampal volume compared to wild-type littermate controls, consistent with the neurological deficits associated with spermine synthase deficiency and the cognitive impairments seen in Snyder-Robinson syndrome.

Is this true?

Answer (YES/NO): YES